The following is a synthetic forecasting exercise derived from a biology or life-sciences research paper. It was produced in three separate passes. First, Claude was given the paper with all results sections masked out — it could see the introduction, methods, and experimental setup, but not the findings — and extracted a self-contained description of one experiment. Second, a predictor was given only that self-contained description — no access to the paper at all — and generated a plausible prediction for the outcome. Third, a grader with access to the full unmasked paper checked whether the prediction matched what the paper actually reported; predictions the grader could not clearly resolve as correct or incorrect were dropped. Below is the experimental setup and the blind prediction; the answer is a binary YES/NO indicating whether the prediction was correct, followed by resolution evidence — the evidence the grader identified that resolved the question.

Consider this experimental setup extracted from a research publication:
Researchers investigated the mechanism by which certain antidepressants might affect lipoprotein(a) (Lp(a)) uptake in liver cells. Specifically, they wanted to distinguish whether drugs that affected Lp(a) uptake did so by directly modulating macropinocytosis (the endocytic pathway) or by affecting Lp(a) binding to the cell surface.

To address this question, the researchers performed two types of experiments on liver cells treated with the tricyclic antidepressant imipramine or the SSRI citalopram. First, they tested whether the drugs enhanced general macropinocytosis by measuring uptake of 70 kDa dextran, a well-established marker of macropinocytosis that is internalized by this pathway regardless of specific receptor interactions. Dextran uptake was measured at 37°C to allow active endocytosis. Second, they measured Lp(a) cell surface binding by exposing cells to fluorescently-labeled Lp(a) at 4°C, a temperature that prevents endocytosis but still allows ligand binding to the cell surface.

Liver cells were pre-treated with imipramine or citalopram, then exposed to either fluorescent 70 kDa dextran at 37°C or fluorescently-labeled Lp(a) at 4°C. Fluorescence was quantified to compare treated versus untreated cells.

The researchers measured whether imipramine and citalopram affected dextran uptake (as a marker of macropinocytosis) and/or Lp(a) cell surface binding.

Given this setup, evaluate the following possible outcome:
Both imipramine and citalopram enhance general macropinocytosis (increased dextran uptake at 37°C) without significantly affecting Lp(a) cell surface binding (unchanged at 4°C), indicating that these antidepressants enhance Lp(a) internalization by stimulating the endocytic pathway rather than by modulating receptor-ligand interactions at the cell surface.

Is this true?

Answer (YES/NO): NO